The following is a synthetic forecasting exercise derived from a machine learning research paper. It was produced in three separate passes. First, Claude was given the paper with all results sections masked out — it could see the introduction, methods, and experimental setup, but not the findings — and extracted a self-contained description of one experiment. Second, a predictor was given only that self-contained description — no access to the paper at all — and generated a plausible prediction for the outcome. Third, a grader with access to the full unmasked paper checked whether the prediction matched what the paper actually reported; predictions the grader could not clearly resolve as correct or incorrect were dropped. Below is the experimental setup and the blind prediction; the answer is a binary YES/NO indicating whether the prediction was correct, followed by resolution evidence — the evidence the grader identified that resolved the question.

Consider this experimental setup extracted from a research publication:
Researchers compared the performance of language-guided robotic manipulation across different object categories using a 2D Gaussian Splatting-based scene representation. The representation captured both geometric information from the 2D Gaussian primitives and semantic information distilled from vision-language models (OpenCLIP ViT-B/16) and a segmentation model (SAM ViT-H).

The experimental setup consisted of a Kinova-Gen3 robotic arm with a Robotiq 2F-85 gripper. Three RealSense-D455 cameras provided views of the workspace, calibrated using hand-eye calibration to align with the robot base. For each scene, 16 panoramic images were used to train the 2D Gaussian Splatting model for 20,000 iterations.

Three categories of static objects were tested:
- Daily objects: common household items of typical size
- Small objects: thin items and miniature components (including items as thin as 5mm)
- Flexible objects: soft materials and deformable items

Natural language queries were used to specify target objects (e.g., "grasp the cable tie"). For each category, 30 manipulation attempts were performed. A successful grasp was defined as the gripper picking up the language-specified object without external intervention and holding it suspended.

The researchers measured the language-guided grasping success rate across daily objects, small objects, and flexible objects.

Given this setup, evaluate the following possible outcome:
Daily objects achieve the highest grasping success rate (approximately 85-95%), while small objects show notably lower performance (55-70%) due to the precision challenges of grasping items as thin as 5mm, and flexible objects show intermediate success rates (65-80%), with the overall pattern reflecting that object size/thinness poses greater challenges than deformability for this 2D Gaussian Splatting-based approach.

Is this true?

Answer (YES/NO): NO